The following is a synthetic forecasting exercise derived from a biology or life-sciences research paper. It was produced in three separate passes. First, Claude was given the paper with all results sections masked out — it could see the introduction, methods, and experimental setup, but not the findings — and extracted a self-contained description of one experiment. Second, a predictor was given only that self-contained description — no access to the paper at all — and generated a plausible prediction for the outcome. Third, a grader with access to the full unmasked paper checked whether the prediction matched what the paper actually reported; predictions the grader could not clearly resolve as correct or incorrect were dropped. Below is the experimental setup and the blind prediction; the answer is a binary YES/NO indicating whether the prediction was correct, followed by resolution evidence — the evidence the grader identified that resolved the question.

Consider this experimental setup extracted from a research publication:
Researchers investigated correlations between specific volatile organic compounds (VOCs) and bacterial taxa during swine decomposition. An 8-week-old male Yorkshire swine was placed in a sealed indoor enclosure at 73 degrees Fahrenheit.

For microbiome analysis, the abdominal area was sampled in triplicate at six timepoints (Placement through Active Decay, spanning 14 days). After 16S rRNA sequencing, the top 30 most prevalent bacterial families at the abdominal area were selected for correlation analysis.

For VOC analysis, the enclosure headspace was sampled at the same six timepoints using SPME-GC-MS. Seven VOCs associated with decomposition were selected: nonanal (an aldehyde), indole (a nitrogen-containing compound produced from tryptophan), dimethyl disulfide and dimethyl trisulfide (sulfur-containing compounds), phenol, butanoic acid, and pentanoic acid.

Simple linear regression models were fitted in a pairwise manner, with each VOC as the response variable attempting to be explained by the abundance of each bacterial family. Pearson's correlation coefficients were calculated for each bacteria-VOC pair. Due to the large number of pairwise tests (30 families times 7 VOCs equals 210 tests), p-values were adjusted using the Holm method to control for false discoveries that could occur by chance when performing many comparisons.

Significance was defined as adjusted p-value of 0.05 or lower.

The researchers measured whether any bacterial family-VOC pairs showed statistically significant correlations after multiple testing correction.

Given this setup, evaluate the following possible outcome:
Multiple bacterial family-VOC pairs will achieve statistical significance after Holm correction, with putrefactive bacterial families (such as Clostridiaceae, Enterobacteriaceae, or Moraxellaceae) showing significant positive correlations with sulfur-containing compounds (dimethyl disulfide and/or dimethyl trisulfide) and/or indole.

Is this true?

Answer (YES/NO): NO